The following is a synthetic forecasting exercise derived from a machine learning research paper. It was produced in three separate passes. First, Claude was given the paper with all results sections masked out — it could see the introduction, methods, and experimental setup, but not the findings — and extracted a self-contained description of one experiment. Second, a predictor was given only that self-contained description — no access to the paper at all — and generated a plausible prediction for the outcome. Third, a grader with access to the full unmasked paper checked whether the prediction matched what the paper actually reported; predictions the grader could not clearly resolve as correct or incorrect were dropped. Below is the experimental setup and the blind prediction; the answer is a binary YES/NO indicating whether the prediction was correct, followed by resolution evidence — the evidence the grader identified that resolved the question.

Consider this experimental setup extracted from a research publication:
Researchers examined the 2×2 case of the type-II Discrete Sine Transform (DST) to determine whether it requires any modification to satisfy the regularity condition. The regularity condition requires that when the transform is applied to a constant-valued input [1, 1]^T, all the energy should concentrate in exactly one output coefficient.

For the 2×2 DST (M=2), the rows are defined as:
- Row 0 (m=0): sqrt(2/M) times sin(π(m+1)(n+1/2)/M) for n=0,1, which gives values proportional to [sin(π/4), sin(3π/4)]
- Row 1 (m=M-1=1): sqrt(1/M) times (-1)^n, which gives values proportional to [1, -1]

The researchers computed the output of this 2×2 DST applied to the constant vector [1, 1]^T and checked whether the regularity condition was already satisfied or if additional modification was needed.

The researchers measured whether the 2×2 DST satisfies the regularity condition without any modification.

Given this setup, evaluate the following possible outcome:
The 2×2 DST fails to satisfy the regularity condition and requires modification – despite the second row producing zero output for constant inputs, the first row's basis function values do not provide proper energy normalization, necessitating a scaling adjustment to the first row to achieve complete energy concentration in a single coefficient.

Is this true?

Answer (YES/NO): NO